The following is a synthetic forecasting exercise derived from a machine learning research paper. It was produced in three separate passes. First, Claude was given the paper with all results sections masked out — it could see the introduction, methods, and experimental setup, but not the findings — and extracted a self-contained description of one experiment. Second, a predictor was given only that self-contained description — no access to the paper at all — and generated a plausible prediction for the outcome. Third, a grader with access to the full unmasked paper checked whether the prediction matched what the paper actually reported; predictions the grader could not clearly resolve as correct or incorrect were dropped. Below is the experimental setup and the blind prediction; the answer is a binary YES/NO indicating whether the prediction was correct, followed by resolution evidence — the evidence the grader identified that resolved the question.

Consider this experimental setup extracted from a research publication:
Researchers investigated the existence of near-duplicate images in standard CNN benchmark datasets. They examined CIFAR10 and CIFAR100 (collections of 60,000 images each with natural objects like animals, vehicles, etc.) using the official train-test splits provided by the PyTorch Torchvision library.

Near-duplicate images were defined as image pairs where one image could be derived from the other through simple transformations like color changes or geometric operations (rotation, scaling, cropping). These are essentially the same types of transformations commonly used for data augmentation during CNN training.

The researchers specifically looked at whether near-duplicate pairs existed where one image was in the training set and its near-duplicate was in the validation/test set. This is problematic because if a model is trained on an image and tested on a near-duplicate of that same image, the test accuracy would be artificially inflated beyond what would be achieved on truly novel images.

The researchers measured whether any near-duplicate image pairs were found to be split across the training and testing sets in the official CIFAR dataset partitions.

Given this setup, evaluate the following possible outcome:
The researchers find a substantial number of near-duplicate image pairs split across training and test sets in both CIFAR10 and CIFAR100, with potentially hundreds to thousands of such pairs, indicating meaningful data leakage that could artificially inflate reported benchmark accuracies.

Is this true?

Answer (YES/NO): NO